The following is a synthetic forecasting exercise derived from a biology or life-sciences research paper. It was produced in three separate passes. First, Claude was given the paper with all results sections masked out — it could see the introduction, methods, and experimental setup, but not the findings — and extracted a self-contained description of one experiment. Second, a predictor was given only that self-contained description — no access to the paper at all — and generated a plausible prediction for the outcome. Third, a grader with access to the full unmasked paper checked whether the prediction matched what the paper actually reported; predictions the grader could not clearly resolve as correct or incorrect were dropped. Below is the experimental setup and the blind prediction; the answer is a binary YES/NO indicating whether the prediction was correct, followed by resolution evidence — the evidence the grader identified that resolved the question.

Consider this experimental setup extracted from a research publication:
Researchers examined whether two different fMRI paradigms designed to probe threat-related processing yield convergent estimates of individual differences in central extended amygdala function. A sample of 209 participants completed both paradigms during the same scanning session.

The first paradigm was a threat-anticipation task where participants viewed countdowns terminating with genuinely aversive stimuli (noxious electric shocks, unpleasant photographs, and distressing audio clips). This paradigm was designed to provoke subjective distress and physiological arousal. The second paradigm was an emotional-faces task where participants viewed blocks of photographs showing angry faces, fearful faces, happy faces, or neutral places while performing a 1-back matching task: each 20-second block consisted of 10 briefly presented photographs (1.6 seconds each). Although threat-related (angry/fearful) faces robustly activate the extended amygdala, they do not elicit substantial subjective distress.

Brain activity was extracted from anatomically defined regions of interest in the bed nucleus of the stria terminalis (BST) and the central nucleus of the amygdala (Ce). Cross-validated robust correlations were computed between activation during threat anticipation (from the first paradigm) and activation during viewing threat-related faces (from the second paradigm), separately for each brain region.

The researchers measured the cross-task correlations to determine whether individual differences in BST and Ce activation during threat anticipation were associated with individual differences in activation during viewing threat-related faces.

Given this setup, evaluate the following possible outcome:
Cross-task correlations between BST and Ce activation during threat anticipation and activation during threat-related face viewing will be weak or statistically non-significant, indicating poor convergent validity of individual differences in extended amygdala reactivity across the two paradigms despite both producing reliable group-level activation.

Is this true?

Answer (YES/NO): YES